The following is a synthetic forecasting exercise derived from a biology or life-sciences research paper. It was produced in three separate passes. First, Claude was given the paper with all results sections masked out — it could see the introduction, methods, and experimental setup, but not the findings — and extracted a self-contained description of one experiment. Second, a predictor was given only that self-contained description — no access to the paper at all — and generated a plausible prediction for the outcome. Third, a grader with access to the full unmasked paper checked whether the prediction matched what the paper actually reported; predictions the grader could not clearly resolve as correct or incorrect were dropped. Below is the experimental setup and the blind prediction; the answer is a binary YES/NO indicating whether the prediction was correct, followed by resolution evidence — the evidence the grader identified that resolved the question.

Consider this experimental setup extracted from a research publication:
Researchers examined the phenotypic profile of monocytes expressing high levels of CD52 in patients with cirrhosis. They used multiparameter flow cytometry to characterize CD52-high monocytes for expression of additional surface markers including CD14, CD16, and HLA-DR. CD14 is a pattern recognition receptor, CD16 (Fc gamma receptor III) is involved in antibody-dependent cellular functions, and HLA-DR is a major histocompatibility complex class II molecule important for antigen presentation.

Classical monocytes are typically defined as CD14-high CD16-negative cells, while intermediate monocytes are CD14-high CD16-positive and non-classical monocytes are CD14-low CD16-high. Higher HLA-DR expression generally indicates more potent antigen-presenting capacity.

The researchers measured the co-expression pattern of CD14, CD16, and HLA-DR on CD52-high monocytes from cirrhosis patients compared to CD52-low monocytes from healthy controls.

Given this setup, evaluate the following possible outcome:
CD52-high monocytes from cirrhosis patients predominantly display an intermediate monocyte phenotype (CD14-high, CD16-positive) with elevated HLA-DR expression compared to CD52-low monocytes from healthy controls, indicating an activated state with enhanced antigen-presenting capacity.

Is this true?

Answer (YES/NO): NO